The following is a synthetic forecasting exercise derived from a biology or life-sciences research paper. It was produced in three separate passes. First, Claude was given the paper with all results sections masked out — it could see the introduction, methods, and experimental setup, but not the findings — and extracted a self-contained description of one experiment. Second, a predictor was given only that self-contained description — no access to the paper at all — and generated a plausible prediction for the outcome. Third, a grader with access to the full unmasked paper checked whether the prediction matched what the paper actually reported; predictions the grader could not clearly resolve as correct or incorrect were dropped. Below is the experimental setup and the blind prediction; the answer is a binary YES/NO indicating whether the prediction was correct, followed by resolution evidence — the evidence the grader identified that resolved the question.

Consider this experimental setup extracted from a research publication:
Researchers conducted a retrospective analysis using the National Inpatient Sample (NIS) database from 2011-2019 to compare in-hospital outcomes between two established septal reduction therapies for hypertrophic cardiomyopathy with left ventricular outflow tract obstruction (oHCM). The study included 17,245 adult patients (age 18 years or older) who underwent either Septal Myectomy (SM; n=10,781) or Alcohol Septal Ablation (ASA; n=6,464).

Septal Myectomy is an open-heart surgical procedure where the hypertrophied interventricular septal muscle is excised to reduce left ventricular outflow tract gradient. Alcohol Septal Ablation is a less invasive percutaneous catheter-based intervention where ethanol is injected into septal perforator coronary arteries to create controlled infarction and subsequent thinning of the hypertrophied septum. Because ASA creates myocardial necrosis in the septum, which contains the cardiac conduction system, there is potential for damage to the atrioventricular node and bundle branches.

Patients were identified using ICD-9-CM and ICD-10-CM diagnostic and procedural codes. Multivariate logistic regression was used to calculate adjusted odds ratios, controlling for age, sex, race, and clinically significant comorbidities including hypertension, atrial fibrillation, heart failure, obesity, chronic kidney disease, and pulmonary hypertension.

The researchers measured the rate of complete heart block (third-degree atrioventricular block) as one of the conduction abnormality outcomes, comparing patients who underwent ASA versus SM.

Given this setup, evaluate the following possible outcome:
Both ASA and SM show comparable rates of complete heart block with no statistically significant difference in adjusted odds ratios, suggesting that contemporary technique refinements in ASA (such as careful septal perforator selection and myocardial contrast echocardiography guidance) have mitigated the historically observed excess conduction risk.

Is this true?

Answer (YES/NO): NO